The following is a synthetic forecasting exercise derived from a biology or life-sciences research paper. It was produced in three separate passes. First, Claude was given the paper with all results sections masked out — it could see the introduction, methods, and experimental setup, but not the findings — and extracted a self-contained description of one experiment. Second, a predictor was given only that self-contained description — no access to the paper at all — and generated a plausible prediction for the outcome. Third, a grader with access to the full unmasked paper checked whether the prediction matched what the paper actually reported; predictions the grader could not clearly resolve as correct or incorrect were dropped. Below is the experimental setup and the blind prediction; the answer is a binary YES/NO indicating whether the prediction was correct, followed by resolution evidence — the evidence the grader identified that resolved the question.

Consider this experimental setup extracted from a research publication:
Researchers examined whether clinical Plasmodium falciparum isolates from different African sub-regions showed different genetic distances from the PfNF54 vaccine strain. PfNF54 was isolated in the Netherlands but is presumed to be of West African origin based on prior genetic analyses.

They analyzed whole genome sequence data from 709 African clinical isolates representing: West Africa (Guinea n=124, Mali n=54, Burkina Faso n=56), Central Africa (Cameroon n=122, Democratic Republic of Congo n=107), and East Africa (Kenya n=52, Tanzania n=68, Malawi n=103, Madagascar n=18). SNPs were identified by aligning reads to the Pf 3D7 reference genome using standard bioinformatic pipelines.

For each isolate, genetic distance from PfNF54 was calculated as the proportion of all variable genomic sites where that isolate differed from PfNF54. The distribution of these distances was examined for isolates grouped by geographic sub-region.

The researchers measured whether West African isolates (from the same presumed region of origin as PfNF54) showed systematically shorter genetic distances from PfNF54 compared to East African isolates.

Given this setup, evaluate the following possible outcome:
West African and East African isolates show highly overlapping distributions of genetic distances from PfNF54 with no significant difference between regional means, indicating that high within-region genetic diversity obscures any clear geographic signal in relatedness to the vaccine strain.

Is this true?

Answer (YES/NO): NO